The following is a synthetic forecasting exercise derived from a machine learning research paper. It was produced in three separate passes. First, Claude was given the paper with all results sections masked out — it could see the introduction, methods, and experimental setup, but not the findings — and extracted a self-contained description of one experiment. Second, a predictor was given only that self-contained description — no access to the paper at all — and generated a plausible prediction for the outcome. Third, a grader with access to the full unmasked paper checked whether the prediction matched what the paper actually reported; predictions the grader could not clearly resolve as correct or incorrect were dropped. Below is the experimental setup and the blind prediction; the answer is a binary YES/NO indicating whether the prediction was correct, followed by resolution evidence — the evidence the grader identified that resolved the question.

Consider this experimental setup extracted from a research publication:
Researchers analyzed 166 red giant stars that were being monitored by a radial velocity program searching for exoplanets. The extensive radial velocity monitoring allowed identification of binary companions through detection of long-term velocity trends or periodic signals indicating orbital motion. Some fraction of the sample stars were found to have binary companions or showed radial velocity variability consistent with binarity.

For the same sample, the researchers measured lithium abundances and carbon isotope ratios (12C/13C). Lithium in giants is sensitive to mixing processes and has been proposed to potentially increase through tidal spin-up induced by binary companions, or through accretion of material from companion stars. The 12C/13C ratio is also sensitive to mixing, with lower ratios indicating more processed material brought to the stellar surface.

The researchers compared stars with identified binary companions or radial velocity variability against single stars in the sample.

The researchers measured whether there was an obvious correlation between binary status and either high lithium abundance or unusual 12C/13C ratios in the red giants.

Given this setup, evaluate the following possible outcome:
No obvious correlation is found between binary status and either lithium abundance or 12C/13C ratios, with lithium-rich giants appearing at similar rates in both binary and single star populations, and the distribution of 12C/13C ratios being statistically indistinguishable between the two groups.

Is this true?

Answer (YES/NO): YES